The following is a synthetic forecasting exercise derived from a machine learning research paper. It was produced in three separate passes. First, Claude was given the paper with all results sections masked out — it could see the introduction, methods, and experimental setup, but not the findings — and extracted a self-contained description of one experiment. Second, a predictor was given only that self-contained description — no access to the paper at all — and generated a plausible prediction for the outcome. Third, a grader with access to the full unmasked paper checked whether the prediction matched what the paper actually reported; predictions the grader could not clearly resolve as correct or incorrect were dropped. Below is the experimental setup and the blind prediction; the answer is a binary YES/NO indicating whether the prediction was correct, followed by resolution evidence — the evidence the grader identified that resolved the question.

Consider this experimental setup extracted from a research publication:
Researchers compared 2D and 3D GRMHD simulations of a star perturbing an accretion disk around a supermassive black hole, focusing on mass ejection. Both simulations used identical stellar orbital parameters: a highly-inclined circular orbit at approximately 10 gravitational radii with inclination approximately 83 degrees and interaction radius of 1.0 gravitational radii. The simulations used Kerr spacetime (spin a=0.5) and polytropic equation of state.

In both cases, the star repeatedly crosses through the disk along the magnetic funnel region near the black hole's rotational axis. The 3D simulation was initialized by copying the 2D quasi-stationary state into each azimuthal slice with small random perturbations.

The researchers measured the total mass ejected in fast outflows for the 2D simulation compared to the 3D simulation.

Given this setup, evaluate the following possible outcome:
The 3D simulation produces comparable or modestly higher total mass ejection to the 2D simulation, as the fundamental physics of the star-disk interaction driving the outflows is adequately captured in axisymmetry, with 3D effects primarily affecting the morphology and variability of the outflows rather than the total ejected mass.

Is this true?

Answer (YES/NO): NO